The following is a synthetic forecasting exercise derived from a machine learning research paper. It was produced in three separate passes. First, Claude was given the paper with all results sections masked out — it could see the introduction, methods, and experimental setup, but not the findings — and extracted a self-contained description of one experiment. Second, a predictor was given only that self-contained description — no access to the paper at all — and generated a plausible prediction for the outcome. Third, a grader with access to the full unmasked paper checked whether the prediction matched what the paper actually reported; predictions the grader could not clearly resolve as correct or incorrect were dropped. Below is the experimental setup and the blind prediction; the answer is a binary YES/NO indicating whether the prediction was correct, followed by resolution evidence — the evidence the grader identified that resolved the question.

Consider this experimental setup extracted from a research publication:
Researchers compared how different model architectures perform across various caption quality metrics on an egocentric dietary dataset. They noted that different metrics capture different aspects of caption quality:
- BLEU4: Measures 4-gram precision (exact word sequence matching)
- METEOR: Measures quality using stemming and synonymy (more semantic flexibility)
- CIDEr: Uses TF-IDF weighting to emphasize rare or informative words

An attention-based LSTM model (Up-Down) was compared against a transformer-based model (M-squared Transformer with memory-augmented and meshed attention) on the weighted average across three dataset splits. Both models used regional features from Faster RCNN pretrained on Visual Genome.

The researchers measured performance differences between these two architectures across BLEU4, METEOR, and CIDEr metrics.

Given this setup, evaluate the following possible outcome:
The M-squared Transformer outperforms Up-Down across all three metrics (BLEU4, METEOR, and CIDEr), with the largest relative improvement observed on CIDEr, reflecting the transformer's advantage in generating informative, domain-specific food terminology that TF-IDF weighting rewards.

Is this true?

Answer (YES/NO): NO